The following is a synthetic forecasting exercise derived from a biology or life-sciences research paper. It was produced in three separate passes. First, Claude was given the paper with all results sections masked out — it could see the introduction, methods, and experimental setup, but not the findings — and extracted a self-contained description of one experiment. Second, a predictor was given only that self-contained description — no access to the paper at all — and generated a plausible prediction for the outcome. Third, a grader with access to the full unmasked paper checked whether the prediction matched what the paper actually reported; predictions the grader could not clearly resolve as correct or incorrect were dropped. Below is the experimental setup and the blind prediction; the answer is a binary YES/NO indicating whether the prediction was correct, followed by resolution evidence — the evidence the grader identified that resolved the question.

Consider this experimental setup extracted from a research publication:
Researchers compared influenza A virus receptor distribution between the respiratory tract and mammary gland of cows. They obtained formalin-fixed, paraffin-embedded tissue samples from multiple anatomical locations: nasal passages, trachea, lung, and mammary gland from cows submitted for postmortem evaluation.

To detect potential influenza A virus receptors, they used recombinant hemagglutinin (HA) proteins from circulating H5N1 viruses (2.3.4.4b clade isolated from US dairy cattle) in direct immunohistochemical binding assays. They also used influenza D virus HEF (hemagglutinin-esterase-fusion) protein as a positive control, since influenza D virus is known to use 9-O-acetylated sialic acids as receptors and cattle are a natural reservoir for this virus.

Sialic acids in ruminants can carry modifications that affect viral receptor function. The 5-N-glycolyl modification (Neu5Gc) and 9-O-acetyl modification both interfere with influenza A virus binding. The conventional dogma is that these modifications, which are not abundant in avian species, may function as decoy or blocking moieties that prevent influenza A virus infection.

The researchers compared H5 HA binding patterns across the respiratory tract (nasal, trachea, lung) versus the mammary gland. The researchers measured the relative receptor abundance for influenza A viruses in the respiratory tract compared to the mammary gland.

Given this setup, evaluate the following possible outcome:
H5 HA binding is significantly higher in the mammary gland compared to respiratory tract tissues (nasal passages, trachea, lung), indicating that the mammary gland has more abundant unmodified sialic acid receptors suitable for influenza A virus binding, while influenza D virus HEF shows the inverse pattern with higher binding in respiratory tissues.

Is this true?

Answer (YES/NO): NO